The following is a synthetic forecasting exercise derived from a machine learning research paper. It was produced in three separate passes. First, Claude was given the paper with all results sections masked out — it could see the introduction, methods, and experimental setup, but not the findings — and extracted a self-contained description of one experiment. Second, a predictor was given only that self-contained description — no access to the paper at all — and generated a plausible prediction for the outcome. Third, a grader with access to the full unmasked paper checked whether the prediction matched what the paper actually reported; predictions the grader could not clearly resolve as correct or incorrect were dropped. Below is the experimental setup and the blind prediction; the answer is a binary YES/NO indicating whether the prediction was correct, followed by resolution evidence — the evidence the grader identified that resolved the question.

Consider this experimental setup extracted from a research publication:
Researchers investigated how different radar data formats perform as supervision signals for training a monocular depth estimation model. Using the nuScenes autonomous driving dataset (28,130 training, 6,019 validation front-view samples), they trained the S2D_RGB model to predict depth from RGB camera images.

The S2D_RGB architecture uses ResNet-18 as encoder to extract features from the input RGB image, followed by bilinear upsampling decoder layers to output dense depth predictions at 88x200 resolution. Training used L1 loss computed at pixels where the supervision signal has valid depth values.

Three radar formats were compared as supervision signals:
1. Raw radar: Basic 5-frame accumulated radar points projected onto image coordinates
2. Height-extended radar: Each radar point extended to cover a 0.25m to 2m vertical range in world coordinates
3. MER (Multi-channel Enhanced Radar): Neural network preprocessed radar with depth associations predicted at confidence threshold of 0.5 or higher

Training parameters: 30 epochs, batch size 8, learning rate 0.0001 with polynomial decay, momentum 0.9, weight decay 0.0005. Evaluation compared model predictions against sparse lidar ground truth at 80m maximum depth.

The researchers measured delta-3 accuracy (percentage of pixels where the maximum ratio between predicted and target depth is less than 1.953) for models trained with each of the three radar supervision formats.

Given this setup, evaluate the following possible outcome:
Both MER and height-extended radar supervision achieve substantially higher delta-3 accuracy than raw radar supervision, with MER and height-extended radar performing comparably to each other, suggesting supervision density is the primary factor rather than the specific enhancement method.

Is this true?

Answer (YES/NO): NO